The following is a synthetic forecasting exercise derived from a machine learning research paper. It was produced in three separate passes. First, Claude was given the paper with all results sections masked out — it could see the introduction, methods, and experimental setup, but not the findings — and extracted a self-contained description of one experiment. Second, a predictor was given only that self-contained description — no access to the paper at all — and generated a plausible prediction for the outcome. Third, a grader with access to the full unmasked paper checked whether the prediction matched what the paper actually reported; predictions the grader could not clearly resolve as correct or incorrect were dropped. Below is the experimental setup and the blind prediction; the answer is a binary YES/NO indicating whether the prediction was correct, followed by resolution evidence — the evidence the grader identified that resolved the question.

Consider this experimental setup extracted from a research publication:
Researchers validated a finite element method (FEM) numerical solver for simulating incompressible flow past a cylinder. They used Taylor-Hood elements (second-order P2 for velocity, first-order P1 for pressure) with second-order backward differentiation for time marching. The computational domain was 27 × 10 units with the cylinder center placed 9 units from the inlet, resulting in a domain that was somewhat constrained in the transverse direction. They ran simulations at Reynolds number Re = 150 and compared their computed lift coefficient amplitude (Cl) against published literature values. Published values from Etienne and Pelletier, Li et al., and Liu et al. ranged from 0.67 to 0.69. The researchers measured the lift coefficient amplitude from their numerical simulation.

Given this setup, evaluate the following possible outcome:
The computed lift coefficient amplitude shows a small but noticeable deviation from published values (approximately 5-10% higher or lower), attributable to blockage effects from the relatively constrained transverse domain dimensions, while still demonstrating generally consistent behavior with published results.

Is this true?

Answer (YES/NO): YES